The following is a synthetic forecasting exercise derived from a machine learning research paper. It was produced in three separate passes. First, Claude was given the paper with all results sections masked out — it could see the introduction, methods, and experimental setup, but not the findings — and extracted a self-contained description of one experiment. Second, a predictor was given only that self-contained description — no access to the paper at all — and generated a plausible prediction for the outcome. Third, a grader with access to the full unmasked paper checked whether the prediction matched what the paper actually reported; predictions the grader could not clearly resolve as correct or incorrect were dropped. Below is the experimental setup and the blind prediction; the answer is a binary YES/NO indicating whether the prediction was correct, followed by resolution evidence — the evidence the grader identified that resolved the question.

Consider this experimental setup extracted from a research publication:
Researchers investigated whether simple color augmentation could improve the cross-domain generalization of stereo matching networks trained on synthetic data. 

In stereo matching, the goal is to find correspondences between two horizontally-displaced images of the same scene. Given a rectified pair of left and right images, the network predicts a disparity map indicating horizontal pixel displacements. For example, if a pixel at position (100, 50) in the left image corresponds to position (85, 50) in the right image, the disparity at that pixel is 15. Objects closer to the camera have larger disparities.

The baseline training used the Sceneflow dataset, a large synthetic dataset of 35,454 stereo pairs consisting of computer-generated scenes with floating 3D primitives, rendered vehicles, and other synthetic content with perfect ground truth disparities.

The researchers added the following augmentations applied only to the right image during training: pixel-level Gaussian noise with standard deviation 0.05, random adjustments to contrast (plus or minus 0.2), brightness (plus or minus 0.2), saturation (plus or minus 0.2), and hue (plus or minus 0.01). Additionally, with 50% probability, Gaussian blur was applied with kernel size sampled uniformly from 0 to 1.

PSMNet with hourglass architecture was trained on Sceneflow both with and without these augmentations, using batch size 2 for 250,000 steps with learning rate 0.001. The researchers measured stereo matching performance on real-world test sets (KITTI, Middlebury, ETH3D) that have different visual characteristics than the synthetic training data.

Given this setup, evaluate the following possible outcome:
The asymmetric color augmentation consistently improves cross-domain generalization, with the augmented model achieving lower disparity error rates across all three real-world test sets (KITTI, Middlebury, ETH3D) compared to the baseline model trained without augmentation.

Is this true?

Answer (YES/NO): NO